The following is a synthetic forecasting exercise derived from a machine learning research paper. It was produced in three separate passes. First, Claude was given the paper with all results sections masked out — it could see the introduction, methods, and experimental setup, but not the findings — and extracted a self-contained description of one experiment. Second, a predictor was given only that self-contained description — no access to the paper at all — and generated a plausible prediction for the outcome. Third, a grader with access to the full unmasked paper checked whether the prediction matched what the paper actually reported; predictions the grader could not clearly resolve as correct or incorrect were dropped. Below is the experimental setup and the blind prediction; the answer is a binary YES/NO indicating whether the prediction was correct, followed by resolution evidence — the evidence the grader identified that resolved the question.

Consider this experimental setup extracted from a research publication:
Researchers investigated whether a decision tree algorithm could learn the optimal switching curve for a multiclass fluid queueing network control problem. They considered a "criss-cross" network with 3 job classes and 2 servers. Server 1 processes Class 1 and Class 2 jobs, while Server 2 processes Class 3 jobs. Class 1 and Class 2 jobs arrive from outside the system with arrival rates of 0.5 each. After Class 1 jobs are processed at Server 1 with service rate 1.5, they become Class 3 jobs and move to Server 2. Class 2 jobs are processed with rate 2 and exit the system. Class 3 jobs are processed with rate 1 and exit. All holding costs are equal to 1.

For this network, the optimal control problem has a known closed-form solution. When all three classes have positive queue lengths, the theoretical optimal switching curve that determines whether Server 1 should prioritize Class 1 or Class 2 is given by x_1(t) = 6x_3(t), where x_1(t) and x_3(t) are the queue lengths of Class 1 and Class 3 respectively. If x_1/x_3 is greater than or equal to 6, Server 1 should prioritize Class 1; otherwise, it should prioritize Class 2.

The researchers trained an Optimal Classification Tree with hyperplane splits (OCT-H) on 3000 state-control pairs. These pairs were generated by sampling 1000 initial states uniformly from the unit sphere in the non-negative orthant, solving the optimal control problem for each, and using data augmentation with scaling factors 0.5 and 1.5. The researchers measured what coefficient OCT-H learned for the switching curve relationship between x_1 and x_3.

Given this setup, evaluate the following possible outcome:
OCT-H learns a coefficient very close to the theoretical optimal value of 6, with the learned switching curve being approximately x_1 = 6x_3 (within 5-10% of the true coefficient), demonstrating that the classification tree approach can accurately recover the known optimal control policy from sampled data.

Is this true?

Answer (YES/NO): YES